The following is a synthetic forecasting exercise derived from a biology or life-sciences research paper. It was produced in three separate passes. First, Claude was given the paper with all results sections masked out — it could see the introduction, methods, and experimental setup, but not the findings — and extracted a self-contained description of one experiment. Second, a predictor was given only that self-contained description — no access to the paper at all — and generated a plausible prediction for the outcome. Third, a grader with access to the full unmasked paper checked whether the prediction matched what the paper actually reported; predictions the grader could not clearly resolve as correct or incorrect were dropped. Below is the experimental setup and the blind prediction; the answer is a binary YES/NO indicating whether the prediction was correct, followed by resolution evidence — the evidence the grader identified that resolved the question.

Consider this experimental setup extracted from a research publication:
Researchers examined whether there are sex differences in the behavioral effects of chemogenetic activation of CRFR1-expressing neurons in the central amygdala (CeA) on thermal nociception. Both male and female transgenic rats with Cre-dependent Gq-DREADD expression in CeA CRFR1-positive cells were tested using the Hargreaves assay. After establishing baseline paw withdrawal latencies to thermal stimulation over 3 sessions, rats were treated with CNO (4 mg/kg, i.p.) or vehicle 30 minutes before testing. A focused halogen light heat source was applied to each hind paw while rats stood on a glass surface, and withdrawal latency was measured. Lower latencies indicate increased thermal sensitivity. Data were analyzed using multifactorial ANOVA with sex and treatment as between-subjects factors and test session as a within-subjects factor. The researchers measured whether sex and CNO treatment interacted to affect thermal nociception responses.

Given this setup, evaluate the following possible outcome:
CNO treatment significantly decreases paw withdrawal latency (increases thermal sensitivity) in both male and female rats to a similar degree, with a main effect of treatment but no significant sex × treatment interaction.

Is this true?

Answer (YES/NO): NO